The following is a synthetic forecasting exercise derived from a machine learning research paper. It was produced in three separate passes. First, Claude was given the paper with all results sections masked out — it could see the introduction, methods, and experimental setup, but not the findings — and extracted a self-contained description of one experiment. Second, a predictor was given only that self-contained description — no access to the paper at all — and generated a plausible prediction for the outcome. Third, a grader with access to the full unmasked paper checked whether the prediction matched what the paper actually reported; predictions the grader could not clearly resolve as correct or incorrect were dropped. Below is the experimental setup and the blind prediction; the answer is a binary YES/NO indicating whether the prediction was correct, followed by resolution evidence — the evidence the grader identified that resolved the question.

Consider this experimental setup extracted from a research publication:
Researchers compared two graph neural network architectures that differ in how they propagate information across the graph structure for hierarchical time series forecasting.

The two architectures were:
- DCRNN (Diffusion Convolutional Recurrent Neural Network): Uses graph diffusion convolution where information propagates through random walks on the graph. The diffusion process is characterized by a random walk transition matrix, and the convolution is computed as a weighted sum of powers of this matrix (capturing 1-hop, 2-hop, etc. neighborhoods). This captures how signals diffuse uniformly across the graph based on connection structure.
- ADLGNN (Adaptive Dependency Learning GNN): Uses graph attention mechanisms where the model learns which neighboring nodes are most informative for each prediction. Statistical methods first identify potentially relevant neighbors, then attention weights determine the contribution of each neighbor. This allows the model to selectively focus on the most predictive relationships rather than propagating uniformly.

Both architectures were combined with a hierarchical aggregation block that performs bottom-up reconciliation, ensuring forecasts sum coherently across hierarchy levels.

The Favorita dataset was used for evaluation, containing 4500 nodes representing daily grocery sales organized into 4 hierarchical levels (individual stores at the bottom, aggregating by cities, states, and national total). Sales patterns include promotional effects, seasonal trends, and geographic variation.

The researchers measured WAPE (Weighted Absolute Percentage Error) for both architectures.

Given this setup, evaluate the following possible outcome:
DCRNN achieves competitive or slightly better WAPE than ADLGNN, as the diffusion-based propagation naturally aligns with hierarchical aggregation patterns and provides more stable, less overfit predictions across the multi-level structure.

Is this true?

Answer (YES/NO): NO